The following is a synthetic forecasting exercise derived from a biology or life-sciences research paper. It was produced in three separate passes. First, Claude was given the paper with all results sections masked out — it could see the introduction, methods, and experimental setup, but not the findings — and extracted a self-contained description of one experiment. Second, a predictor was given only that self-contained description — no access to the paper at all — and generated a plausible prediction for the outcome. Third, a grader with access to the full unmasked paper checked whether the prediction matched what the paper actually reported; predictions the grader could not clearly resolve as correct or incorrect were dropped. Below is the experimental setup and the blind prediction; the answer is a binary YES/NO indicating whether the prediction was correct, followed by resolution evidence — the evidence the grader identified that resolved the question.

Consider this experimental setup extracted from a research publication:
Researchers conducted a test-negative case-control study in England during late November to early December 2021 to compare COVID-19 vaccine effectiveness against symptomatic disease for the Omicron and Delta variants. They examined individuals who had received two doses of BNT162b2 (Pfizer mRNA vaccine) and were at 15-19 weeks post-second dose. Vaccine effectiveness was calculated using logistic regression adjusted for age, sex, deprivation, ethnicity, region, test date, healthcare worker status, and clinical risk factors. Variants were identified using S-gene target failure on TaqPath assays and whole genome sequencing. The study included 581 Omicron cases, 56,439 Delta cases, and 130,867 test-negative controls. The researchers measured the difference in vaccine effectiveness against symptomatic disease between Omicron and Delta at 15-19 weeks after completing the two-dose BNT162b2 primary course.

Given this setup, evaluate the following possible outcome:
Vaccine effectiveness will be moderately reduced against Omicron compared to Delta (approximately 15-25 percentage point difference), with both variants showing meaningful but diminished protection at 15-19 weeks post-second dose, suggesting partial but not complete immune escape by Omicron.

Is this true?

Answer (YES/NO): NO